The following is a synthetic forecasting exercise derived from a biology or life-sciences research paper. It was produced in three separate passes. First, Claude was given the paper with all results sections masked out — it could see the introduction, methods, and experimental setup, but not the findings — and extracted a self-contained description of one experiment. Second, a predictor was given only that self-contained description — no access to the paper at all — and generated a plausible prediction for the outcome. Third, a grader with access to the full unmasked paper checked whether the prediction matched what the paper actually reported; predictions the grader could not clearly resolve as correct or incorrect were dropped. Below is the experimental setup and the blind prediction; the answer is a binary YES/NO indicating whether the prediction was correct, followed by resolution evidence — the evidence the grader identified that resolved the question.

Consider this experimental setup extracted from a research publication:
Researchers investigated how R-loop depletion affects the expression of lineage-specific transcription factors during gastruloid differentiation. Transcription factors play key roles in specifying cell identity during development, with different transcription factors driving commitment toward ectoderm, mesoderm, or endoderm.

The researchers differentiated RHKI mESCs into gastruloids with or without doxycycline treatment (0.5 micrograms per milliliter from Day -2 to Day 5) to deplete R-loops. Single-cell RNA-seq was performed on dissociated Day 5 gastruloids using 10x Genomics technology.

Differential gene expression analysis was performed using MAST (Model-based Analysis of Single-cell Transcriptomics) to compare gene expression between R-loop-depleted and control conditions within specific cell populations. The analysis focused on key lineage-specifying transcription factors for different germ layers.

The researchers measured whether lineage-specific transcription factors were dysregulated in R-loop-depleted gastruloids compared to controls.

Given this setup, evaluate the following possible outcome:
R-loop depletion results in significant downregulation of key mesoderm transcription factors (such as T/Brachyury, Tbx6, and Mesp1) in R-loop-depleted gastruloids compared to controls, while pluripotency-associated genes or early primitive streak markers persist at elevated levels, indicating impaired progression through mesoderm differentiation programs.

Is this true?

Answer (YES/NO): NO